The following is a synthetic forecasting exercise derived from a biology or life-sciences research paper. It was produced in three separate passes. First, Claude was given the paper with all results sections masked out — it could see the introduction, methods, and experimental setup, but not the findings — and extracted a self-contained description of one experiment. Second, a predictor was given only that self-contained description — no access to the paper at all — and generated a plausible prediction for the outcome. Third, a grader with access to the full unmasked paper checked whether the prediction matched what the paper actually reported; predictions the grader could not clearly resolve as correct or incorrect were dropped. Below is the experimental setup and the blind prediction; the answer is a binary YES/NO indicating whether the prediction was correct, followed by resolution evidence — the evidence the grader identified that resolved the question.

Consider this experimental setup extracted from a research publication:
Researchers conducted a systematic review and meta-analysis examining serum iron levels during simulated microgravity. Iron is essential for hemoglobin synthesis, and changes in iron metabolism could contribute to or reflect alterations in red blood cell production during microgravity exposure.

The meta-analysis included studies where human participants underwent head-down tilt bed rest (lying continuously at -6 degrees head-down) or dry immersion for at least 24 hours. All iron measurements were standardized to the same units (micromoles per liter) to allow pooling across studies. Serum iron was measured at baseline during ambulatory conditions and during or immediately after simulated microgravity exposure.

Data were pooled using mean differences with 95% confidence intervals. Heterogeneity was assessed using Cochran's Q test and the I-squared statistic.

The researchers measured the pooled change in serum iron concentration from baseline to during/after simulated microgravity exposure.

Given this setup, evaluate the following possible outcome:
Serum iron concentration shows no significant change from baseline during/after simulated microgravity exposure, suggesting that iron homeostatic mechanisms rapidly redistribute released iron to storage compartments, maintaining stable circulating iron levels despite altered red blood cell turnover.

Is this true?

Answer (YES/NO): NO